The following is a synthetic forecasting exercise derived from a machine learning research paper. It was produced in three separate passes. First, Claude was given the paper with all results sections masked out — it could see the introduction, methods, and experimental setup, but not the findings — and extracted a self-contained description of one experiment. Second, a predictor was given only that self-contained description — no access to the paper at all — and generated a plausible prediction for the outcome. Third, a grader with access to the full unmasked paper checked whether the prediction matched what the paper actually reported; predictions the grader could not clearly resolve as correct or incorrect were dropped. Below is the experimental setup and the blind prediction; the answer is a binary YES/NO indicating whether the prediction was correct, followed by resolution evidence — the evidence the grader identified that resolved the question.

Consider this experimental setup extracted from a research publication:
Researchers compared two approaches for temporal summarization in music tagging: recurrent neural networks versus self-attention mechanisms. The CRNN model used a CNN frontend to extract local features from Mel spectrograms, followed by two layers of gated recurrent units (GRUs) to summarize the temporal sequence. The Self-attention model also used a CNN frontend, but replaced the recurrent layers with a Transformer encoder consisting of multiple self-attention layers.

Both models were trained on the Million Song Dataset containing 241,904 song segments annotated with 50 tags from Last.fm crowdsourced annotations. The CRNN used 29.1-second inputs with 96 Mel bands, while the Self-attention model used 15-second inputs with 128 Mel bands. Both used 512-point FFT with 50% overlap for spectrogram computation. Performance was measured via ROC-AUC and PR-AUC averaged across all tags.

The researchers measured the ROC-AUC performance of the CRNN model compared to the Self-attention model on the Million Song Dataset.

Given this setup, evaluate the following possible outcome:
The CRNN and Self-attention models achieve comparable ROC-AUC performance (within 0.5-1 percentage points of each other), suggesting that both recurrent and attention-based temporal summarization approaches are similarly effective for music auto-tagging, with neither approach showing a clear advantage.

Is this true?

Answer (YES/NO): NO